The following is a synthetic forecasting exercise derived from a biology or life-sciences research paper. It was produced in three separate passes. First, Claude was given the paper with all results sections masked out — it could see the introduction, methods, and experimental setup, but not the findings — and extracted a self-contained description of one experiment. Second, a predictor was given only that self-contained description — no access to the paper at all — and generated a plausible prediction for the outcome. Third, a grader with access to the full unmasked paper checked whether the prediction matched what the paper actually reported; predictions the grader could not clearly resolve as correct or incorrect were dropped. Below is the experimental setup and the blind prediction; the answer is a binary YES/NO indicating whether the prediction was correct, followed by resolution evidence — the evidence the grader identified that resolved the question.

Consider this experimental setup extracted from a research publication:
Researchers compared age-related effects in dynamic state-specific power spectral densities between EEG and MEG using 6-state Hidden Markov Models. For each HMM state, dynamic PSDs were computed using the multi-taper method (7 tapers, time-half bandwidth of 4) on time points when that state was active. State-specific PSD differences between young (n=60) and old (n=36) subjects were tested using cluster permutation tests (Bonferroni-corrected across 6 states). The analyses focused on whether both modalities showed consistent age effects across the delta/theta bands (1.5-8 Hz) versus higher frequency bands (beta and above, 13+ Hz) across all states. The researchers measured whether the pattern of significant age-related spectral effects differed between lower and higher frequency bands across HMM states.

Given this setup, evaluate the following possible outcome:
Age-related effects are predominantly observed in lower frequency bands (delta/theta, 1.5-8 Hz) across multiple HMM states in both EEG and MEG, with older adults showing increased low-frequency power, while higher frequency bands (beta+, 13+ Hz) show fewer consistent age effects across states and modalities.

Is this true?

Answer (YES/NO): NO